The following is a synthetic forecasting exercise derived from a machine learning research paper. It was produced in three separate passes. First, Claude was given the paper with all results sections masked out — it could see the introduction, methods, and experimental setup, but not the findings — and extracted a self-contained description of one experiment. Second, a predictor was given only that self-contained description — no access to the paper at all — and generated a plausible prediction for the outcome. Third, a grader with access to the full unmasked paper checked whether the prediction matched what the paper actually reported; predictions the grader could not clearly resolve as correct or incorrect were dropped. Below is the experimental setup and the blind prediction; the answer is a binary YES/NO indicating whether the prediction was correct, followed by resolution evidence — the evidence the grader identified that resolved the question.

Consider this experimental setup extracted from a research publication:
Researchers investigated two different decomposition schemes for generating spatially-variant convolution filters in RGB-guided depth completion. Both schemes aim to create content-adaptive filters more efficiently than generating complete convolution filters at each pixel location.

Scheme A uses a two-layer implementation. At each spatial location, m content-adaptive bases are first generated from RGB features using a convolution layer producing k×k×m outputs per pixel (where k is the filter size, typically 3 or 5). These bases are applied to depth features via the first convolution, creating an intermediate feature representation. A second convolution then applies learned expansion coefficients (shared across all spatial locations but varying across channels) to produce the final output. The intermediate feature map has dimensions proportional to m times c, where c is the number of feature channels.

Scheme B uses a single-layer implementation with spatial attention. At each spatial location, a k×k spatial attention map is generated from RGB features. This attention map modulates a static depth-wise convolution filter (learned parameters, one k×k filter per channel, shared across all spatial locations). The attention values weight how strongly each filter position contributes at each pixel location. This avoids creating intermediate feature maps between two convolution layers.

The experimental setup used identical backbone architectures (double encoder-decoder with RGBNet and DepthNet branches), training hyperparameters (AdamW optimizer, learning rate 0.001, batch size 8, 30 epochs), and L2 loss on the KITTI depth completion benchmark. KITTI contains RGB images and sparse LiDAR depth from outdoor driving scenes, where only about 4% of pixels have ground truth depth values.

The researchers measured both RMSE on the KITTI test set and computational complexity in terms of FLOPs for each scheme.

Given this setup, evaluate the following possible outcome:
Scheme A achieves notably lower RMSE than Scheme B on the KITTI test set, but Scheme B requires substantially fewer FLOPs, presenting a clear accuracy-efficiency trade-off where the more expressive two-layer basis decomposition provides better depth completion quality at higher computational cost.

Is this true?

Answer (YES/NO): NO